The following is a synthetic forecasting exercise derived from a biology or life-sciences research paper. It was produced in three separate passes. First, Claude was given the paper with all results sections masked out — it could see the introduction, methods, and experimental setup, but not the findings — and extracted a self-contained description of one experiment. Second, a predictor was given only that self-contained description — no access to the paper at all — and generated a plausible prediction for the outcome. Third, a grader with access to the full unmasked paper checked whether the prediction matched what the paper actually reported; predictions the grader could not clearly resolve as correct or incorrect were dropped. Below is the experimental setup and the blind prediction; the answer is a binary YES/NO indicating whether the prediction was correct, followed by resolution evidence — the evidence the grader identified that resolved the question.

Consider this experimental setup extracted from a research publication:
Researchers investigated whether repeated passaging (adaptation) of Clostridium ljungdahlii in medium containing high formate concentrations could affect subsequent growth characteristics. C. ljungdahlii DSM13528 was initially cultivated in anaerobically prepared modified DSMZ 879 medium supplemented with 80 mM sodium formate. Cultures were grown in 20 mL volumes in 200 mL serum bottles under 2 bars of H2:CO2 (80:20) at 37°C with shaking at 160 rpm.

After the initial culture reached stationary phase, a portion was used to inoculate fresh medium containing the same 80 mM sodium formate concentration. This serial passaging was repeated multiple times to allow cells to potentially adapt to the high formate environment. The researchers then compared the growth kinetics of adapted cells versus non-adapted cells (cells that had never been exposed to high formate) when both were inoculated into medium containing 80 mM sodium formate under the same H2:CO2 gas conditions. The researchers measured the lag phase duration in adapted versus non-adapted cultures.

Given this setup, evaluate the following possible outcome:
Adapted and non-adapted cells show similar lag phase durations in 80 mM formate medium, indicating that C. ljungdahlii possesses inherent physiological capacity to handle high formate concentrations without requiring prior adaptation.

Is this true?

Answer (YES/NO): YES